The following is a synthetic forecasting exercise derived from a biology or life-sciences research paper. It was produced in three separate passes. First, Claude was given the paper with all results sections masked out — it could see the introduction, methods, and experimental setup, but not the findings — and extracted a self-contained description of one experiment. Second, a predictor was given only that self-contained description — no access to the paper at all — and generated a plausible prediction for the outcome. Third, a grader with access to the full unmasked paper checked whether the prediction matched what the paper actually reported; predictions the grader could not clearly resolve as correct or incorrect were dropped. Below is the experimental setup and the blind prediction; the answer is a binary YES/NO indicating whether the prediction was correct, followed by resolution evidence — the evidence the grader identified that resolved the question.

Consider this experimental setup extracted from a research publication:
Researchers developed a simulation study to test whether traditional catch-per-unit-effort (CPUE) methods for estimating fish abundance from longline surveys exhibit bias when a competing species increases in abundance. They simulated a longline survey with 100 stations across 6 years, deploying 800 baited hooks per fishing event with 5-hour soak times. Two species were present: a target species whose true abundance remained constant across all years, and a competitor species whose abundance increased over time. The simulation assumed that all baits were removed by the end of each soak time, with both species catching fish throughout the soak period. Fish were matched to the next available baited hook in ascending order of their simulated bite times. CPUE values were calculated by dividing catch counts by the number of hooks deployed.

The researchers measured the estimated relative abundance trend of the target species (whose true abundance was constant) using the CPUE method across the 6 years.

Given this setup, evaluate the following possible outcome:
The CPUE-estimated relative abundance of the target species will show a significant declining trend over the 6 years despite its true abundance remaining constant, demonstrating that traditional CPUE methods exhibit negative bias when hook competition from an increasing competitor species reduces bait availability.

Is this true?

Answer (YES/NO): YES